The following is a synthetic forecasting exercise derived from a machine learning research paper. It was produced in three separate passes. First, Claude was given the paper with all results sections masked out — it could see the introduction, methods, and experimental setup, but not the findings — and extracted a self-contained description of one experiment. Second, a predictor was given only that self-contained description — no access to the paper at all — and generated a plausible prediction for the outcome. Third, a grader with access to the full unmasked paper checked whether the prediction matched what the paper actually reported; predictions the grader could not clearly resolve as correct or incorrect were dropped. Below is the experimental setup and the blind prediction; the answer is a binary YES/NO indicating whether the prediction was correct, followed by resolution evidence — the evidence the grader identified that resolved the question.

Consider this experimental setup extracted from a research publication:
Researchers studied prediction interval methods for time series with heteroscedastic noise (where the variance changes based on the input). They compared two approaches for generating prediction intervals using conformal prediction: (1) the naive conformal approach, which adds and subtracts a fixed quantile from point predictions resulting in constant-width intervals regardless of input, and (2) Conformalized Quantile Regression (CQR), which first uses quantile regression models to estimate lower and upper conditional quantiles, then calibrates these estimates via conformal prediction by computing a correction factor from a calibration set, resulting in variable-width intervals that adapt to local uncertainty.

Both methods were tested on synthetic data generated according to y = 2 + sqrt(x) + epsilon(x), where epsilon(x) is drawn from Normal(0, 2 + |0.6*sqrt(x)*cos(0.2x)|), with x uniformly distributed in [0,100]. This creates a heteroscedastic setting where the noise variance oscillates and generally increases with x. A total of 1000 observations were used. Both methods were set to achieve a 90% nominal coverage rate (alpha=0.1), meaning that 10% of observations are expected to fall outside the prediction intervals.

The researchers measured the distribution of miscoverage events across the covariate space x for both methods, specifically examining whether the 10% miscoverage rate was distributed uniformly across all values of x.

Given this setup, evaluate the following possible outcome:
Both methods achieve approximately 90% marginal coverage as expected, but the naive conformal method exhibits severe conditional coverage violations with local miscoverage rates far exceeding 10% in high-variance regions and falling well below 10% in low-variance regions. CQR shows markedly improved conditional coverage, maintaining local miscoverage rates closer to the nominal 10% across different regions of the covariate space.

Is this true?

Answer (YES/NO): YES